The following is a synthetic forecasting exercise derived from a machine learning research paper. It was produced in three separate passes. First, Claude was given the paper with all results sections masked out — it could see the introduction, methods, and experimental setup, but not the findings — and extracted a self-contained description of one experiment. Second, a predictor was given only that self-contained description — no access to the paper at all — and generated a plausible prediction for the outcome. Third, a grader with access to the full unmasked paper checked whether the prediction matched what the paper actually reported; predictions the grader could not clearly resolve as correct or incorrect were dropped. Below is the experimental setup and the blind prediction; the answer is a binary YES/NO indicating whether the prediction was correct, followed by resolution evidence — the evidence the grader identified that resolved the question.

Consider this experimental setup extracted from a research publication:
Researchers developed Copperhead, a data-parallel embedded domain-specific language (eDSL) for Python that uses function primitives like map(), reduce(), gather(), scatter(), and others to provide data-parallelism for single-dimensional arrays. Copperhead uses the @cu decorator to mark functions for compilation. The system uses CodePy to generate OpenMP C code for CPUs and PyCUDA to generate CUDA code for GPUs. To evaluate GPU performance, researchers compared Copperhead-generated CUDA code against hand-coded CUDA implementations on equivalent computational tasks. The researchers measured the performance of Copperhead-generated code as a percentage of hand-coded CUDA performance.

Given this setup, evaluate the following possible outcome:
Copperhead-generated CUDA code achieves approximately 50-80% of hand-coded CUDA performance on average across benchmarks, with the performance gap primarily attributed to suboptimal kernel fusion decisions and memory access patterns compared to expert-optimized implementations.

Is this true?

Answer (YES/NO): NO